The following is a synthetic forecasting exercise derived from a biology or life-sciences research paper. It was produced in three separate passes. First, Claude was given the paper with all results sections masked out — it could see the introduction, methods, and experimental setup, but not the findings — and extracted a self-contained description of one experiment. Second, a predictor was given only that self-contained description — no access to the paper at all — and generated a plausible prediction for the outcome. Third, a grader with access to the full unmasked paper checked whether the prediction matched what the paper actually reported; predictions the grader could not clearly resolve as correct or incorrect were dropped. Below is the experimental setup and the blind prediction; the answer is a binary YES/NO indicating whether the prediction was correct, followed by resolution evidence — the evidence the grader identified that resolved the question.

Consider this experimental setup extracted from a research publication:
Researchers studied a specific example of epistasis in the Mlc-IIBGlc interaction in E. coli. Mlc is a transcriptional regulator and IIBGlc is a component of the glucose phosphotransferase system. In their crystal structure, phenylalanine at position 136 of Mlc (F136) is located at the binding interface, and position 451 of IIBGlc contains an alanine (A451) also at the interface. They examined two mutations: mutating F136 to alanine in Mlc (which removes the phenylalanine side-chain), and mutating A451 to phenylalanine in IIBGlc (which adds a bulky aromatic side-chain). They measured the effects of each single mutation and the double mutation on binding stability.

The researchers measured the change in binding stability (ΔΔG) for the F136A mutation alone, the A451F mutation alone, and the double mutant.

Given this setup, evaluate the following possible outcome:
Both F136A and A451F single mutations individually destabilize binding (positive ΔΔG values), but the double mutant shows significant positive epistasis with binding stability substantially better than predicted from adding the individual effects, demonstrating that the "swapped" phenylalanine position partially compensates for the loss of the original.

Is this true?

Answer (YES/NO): NO